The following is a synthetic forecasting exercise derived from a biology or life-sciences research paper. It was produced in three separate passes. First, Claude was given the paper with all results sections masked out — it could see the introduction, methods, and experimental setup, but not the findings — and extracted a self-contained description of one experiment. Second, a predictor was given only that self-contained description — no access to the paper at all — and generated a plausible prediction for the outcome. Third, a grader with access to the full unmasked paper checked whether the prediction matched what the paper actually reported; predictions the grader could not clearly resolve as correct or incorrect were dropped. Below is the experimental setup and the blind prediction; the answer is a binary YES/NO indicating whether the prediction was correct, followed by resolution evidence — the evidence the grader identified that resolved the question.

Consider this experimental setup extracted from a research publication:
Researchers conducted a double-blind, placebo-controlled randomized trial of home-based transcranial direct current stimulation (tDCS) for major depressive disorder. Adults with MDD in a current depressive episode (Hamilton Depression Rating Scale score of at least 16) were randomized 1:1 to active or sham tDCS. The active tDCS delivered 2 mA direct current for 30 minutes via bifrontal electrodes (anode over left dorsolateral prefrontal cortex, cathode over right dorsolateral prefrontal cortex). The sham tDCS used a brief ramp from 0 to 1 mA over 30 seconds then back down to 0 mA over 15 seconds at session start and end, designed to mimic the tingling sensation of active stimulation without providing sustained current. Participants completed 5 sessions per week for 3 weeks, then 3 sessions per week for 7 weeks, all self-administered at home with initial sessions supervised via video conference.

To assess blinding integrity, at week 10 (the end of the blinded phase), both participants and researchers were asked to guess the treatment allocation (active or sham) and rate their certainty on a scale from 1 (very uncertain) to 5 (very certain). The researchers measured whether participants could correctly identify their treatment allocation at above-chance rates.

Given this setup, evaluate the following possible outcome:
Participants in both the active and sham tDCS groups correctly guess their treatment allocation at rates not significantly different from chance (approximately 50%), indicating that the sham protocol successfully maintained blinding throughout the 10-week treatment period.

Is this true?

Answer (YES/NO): NO